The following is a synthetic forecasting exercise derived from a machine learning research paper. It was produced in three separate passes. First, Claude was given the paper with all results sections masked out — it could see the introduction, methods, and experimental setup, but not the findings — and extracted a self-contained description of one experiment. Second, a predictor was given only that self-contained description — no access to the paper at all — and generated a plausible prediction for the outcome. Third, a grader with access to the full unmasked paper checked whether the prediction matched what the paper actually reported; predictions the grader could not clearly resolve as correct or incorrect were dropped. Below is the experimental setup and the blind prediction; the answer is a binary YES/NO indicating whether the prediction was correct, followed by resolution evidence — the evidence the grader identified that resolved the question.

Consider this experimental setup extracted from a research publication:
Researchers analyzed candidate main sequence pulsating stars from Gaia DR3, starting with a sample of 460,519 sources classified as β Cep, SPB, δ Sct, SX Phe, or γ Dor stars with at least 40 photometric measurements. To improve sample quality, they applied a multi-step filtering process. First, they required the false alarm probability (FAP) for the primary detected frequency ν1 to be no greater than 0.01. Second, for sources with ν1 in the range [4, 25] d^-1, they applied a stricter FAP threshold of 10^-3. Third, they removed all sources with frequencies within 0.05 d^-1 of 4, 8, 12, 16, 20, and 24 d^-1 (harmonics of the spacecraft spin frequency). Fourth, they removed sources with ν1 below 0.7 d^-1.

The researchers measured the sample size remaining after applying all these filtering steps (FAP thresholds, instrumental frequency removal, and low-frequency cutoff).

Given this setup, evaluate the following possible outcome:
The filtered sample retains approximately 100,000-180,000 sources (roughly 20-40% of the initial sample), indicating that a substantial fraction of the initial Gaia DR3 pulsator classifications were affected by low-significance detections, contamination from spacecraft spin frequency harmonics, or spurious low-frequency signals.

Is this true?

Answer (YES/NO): YES